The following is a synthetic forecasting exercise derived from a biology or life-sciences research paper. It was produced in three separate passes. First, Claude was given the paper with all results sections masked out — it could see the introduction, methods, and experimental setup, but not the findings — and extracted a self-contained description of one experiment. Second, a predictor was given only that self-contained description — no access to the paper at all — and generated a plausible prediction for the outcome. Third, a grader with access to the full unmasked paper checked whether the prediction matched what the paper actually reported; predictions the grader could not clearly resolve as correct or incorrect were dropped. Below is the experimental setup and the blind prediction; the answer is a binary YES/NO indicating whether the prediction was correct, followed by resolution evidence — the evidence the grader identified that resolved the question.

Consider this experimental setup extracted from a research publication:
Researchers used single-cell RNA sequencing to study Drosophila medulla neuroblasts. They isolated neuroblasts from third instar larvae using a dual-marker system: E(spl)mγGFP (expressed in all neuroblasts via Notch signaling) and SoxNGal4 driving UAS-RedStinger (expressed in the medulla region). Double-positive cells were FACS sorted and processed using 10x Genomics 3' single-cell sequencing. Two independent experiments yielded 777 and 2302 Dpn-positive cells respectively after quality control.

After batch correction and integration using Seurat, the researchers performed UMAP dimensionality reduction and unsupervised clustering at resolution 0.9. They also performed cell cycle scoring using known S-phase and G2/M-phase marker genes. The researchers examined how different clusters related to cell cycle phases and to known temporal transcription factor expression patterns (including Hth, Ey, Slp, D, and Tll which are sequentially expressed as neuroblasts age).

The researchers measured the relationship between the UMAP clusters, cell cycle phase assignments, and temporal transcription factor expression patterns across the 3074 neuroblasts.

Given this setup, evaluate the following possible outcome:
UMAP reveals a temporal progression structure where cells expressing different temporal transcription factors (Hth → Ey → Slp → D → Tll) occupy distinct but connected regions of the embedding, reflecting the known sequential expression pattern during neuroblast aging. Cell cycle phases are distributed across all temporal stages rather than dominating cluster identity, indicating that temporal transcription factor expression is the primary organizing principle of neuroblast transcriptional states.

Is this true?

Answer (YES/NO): YES